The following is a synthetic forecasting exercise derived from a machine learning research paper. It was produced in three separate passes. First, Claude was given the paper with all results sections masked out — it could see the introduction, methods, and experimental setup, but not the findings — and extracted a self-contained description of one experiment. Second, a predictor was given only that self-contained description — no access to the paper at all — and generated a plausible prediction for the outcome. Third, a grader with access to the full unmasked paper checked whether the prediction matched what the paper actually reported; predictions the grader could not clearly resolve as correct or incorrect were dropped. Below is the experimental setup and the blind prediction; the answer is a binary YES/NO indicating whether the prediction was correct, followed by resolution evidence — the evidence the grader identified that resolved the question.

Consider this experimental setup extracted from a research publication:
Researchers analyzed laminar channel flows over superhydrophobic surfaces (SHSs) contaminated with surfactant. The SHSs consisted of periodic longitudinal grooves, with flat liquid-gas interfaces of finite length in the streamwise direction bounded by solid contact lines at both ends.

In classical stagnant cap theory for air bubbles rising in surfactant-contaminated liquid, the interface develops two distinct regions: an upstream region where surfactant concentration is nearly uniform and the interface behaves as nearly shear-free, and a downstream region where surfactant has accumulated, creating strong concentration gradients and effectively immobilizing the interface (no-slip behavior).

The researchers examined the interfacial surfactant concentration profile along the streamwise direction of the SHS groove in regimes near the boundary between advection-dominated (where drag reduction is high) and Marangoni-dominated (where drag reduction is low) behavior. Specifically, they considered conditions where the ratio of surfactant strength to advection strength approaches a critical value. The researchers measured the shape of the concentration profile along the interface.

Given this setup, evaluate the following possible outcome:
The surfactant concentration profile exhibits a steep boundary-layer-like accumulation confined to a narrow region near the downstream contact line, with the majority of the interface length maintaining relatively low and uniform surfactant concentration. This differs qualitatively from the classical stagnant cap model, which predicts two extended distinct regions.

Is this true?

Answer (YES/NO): NO